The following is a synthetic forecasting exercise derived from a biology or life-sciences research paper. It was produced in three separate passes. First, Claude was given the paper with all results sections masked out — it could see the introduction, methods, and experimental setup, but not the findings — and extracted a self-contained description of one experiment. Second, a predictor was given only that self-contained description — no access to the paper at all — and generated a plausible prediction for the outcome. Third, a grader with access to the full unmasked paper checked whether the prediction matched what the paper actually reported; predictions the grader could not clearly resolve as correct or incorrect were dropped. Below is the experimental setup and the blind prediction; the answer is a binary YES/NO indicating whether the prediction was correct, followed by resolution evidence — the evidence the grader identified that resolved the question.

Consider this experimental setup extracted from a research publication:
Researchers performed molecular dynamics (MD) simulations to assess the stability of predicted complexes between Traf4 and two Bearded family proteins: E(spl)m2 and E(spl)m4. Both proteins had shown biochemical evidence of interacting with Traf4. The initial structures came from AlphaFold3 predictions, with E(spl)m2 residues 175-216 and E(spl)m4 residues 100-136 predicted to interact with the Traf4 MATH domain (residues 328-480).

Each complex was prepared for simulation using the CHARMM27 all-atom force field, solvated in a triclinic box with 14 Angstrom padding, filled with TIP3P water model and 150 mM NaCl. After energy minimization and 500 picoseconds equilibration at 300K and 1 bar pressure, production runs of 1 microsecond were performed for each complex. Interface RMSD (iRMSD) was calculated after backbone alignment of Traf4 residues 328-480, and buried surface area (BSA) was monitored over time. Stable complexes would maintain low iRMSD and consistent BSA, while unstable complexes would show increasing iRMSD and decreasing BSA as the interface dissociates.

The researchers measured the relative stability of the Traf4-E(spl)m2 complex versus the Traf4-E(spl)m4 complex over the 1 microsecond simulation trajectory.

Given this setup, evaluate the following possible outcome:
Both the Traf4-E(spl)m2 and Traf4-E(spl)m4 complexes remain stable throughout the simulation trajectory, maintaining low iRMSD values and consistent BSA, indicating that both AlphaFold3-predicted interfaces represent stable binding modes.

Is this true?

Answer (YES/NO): YES